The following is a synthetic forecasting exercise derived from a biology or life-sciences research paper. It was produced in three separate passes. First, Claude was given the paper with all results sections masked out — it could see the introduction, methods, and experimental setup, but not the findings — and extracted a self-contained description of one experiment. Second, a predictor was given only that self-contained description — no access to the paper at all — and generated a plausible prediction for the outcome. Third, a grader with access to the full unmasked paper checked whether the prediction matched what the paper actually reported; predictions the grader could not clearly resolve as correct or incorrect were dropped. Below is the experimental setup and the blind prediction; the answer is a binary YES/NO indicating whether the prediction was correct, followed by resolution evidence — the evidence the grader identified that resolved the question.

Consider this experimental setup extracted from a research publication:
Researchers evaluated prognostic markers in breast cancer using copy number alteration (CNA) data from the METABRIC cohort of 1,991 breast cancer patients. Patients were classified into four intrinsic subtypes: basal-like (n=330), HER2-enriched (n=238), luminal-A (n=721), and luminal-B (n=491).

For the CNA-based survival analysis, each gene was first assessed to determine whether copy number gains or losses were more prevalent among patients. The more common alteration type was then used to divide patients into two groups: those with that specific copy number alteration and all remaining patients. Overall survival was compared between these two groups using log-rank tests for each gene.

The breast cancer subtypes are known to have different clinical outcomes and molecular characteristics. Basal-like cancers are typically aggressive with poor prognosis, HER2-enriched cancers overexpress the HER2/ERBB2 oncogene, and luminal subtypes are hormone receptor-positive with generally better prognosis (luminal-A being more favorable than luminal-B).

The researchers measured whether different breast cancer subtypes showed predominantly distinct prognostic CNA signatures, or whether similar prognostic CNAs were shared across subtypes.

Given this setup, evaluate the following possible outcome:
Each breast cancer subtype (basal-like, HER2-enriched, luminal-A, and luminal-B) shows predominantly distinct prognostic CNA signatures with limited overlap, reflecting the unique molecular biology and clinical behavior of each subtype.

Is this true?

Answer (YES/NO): YES